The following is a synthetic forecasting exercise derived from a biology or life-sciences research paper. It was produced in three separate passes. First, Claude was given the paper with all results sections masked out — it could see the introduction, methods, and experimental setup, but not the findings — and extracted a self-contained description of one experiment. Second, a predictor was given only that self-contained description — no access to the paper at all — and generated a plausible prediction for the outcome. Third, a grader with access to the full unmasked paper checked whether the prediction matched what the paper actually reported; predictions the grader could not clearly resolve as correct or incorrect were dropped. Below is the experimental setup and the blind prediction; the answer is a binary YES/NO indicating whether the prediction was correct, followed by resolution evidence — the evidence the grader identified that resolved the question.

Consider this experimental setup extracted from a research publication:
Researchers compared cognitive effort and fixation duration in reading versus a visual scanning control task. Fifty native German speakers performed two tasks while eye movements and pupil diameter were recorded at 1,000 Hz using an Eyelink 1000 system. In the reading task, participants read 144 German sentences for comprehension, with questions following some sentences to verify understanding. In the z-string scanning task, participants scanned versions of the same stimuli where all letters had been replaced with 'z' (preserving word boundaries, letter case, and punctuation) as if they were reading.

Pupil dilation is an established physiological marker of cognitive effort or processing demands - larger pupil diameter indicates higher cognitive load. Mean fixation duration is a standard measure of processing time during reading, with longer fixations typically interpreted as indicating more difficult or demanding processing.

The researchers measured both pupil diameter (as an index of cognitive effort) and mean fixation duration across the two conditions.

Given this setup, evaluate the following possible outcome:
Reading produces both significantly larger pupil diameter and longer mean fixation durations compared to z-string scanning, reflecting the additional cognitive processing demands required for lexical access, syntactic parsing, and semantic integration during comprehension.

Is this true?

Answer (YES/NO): NO